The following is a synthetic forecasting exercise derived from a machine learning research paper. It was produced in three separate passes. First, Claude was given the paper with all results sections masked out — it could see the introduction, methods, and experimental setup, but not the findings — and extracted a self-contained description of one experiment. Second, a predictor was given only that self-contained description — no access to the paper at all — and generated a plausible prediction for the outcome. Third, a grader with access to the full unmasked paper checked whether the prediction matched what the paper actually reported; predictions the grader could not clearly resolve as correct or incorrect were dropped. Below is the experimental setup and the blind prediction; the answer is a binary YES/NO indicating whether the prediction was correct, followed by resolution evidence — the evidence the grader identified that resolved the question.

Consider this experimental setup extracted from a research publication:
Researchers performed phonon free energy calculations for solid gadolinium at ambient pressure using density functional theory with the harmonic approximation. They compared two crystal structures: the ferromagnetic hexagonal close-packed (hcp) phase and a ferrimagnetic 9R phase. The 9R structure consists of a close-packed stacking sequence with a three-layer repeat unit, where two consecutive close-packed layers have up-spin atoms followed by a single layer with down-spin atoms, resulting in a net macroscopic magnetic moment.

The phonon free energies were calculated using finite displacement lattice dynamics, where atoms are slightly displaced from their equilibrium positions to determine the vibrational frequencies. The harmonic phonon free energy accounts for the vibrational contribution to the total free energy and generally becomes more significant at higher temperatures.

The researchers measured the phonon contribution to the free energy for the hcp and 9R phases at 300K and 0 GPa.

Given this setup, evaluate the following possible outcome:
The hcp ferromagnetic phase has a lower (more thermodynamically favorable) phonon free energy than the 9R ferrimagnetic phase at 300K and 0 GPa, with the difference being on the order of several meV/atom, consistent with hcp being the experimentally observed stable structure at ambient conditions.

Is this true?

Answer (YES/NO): NO